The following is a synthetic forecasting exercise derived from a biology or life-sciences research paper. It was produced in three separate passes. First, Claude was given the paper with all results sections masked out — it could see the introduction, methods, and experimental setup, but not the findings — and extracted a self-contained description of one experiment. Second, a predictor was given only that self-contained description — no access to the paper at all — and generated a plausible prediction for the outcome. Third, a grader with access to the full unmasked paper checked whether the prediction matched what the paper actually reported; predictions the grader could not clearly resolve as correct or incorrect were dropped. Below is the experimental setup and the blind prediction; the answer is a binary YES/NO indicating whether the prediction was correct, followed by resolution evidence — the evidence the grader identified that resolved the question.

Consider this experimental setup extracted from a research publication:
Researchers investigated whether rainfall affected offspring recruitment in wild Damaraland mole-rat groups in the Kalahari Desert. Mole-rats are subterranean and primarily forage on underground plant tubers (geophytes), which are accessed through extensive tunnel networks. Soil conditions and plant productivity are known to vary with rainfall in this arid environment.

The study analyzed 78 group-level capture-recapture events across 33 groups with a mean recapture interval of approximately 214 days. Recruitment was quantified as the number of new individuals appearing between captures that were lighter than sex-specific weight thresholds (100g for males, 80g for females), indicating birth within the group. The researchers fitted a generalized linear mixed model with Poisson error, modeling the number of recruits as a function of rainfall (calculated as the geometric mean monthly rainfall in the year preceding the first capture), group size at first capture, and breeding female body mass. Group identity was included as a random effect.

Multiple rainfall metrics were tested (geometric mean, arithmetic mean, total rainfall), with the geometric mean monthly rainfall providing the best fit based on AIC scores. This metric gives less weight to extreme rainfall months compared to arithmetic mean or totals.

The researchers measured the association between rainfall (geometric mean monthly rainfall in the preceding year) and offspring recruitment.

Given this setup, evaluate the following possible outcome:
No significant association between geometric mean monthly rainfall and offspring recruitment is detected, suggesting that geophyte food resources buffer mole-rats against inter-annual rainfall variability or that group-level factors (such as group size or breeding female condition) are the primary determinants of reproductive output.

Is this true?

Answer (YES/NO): YES